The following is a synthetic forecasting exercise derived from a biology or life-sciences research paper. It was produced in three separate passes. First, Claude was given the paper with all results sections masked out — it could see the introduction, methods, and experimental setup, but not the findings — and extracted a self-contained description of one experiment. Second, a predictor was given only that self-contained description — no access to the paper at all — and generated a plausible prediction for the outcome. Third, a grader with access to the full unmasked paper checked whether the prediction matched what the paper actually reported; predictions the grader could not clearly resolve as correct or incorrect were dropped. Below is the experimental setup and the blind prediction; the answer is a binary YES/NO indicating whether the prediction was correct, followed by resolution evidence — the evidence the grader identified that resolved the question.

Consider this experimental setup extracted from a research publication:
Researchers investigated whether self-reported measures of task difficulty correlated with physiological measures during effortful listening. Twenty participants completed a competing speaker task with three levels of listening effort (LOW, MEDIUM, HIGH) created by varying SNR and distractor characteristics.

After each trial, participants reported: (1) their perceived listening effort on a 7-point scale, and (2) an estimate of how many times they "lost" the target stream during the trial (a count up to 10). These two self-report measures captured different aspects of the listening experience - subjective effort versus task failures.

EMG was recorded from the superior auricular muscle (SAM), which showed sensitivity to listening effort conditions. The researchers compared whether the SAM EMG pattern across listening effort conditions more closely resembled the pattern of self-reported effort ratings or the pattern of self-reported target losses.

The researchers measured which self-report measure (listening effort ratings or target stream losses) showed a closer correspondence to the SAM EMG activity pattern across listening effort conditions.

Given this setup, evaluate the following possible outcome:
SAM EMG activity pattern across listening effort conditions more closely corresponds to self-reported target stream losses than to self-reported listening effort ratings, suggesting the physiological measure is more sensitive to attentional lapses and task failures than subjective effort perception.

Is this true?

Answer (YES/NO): YES